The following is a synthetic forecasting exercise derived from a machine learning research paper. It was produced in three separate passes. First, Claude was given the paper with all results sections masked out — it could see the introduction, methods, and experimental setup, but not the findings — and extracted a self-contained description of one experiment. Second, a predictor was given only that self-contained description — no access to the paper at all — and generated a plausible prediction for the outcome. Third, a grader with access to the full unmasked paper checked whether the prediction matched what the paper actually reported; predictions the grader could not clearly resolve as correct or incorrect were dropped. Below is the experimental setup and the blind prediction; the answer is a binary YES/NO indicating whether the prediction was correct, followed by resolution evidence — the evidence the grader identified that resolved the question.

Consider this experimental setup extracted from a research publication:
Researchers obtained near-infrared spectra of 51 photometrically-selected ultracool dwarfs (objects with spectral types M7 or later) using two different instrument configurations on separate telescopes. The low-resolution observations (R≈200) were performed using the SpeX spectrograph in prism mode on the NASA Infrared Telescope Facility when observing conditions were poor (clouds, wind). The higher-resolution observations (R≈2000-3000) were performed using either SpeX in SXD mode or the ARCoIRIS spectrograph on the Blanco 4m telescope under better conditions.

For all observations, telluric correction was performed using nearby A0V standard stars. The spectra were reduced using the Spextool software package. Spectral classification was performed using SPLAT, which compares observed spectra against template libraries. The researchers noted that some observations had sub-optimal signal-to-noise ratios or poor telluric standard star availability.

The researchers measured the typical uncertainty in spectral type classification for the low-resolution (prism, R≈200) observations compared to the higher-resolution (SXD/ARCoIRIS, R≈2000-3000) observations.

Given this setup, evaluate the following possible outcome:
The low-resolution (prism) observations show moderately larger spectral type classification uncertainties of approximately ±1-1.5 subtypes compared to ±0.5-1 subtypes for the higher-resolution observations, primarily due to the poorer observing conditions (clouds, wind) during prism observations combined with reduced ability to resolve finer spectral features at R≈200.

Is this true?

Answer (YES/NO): NO